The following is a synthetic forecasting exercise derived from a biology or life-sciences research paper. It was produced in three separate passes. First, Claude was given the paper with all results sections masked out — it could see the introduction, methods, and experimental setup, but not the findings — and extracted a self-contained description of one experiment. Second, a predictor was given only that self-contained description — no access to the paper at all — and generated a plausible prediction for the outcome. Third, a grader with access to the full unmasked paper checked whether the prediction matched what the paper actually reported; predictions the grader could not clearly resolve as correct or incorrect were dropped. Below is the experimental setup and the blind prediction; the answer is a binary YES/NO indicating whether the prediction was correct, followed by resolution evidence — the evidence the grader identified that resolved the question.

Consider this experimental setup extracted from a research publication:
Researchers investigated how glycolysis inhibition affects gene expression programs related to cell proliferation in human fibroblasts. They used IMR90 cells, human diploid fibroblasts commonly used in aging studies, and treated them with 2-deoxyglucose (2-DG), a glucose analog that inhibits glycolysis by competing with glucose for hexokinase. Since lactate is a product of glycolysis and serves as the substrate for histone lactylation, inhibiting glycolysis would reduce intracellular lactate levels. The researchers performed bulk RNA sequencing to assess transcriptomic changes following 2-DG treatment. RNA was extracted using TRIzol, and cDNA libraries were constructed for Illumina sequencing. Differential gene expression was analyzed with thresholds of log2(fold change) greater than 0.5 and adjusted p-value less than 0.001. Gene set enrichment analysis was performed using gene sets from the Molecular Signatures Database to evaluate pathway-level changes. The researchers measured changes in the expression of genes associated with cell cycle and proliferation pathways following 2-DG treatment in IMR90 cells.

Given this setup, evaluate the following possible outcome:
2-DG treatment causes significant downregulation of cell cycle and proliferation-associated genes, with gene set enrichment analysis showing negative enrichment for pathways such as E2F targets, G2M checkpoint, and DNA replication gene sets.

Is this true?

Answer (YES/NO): YES